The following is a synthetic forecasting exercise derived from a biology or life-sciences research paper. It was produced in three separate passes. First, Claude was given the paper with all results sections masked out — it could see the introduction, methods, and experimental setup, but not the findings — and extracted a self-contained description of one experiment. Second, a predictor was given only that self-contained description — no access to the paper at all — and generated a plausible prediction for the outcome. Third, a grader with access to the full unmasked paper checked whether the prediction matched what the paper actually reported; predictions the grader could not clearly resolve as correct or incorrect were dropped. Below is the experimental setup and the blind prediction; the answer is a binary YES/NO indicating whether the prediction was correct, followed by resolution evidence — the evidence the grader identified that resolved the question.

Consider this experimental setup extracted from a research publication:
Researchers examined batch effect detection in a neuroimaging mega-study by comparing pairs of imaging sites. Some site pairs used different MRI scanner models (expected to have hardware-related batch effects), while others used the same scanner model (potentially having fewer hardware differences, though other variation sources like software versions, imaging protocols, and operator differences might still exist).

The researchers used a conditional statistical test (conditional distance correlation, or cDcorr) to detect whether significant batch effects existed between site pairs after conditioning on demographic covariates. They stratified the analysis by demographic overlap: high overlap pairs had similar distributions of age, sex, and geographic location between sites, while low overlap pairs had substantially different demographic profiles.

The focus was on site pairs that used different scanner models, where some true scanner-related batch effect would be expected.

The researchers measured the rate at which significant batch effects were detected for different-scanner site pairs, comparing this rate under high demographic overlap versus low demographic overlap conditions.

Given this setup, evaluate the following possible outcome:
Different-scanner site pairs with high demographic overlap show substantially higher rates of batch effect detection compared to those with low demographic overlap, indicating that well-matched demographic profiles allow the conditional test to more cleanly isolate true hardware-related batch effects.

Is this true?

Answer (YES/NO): YES